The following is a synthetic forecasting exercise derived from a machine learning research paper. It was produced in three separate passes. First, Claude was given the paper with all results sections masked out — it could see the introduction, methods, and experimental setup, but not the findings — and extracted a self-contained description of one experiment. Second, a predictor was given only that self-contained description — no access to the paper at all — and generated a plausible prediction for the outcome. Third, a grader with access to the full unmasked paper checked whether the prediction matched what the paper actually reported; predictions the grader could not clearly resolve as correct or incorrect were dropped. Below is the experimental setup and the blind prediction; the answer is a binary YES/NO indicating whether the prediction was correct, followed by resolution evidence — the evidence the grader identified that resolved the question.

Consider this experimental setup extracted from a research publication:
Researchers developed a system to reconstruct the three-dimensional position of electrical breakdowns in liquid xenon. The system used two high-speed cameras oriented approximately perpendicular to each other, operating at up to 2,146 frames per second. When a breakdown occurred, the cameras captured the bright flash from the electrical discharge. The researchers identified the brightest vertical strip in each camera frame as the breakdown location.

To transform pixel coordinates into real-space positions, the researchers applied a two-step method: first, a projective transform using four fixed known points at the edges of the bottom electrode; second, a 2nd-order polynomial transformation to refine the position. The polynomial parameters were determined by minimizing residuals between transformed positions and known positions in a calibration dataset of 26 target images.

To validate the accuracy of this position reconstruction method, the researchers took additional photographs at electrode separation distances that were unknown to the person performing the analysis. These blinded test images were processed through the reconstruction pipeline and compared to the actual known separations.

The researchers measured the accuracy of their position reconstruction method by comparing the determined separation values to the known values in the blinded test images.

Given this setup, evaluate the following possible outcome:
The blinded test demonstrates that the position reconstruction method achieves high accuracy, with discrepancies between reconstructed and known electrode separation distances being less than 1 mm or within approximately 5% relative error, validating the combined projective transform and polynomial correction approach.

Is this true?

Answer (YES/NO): NO